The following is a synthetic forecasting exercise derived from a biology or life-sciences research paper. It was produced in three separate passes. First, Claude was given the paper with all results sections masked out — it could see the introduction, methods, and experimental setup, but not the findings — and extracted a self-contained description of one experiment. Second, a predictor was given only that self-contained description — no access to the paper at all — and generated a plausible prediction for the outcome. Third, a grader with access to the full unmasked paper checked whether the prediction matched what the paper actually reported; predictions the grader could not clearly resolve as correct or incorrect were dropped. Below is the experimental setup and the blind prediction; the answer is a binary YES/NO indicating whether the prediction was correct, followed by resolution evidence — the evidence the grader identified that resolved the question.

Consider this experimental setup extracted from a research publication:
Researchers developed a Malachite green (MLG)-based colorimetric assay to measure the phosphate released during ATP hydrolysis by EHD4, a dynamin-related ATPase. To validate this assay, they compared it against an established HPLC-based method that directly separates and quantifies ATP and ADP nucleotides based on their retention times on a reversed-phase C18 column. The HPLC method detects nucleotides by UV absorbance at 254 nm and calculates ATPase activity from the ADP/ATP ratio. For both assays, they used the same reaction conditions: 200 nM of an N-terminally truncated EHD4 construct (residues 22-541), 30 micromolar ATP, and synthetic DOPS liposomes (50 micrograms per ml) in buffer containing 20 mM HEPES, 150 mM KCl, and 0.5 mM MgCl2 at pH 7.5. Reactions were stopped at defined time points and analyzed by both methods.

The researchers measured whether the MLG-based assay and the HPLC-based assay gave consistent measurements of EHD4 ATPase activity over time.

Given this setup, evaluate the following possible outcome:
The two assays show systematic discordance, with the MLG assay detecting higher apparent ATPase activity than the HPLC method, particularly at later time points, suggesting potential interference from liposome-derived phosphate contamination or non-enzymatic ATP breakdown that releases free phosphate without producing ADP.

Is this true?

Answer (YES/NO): NO